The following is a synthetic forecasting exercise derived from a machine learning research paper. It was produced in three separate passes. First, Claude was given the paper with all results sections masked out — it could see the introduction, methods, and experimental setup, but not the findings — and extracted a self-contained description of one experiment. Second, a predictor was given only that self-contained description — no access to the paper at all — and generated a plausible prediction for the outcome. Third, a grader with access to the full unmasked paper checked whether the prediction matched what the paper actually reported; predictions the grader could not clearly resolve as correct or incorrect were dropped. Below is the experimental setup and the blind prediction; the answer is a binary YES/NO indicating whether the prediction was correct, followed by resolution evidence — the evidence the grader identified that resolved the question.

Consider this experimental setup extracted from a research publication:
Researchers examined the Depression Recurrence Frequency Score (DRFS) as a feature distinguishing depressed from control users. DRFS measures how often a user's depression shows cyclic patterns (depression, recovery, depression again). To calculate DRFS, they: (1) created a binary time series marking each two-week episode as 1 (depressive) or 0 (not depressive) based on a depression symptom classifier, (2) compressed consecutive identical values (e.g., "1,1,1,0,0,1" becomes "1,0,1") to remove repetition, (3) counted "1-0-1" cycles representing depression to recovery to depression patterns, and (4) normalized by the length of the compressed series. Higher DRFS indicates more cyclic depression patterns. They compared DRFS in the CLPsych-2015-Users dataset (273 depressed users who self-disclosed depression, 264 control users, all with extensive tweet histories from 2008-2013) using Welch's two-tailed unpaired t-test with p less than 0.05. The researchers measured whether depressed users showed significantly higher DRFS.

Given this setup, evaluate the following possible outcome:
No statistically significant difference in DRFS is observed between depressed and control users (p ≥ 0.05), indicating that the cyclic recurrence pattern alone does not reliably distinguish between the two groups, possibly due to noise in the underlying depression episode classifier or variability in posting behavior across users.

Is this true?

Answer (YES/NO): NO